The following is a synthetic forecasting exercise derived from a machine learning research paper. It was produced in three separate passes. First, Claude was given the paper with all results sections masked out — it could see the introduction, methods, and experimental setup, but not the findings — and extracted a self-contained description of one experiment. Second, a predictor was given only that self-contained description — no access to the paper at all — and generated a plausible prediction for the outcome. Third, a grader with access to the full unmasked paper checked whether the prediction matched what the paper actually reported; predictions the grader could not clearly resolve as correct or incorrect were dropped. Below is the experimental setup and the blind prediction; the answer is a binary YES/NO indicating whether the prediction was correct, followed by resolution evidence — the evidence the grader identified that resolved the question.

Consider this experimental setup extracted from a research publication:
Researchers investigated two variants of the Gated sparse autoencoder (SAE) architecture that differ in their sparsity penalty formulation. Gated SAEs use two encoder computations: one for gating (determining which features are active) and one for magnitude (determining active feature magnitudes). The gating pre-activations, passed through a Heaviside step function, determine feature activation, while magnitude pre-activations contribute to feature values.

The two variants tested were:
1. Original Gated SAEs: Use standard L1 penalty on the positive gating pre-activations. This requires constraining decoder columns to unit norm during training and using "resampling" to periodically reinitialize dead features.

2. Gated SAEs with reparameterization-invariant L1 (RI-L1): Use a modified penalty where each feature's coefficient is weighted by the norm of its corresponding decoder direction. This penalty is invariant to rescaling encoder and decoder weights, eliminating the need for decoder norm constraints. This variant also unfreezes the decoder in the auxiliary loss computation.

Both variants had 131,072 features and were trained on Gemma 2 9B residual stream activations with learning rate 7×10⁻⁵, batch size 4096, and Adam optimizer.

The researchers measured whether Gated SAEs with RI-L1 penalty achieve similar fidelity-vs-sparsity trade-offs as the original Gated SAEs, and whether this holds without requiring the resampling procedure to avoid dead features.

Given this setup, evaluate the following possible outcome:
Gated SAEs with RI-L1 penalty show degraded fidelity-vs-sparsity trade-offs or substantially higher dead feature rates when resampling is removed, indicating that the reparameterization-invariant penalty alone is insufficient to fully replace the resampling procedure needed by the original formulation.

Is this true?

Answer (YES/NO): NO